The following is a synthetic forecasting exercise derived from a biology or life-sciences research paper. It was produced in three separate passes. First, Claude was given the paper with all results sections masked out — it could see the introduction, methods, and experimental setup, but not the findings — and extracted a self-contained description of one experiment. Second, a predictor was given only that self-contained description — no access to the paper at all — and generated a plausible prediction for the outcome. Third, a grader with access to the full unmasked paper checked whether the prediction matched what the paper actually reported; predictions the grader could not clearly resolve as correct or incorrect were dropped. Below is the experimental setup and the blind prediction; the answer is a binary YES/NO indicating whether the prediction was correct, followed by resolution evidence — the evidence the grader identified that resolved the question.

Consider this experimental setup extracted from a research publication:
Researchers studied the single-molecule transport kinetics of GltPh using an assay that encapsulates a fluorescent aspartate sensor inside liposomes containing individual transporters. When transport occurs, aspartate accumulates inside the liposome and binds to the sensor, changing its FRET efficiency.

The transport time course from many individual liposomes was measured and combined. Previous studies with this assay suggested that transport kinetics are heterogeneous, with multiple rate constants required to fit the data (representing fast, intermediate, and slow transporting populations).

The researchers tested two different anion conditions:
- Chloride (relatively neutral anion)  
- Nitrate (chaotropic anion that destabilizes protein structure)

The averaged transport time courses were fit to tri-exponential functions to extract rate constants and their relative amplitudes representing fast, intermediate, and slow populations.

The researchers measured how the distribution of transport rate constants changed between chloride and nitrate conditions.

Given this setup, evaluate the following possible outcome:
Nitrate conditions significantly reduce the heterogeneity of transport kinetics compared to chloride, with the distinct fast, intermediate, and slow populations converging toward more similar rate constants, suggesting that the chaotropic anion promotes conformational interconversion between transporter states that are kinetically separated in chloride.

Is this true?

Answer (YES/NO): NO